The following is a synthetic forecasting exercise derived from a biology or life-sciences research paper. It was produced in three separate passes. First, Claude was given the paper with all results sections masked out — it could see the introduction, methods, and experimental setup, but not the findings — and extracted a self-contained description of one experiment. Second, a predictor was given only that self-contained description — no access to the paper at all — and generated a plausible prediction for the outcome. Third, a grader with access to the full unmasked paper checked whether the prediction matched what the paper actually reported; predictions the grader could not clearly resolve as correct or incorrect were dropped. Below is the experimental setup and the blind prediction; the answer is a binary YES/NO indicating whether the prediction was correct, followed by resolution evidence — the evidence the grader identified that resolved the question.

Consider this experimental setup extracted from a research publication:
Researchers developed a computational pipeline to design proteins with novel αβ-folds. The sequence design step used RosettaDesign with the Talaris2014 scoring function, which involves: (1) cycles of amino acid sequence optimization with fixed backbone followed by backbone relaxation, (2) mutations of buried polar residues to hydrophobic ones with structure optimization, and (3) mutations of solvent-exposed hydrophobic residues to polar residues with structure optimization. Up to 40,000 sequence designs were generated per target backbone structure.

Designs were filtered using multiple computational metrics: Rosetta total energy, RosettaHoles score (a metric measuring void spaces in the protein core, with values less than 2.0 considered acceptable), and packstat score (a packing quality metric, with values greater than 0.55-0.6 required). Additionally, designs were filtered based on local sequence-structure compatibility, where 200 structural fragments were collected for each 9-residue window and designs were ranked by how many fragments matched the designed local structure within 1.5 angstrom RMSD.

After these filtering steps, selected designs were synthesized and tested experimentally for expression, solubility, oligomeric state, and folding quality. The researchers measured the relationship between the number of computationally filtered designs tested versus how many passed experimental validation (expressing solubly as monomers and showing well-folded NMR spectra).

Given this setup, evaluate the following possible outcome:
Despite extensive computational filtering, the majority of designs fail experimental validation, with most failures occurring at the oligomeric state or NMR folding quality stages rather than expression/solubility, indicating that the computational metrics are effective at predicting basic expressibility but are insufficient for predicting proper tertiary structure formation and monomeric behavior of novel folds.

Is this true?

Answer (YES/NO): NO